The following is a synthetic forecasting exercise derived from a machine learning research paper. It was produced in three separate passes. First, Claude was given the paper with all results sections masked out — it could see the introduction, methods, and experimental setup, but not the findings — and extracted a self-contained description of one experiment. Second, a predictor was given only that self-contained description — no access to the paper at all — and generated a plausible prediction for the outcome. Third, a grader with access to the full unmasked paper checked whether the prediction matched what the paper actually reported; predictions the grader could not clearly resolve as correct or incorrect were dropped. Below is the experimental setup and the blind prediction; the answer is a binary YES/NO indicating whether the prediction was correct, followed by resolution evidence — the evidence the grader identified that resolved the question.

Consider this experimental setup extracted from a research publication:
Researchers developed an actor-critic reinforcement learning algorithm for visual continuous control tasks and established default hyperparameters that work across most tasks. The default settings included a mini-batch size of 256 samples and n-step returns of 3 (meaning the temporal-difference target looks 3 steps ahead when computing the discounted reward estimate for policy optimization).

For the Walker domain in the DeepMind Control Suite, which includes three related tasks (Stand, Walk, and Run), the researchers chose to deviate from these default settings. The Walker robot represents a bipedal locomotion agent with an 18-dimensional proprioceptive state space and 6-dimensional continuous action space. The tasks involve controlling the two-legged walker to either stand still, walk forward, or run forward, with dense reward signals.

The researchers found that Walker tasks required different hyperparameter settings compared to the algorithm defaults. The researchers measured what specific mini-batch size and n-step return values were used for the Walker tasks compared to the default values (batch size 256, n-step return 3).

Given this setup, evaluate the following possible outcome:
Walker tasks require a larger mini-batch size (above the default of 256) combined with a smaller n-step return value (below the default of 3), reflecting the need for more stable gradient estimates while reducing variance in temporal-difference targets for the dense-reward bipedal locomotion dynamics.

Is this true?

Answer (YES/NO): YES